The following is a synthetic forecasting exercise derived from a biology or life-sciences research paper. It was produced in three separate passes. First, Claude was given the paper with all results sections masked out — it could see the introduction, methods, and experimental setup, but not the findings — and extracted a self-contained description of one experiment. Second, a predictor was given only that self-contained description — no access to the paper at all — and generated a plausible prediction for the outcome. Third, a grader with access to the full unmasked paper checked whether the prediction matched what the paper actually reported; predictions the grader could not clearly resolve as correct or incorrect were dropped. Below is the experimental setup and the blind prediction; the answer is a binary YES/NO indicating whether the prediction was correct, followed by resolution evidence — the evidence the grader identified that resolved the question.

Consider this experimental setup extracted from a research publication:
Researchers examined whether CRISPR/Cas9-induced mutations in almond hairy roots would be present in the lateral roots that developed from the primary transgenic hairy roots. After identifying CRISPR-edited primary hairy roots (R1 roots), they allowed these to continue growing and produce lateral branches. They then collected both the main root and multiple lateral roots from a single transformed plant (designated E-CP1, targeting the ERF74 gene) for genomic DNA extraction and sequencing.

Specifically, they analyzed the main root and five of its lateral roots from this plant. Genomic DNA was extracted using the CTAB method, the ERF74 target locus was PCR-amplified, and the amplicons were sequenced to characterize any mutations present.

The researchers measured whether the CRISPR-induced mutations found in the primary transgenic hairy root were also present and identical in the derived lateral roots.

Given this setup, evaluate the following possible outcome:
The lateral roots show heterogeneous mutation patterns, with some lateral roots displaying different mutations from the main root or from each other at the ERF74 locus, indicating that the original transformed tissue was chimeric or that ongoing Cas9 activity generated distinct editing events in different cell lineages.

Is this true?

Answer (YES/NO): NO